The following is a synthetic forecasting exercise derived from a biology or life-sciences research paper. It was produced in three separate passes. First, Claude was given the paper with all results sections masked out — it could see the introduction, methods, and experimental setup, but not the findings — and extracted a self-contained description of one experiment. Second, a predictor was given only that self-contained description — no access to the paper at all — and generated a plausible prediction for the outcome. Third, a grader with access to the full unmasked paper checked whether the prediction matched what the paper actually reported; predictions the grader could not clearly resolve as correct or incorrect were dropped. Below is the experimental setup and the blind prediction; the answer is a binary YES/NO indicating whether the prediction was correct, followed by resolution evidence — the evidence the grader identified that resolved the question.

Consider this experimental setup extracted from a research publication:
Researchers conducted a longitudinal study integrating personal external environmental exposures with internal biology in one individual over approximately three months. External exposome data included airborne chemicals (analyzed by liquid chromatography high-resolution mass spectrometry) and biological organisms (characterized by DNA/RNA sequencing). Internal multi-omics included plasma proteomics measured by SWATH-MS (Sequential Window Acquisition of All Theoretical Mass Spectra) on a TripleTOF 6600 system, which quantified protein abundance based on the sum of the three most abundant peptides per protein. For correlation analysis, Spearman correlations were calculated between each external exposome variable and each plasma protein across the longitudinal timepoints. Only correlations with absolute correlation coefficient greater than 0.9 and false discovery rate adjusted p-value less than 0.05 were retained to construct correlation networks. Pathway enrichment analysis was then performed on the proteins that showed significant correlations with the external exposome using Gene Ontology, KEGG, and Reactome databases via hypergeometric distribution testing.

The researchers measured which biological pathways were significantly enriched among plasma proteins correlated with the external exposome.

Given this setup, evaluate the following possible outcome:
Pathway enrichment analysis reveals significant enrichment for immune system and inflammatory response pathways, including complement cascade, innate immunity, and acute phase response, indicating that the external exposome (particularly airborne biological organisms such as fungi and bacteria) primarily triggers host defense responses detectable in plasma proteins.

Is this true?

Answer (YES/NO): YES